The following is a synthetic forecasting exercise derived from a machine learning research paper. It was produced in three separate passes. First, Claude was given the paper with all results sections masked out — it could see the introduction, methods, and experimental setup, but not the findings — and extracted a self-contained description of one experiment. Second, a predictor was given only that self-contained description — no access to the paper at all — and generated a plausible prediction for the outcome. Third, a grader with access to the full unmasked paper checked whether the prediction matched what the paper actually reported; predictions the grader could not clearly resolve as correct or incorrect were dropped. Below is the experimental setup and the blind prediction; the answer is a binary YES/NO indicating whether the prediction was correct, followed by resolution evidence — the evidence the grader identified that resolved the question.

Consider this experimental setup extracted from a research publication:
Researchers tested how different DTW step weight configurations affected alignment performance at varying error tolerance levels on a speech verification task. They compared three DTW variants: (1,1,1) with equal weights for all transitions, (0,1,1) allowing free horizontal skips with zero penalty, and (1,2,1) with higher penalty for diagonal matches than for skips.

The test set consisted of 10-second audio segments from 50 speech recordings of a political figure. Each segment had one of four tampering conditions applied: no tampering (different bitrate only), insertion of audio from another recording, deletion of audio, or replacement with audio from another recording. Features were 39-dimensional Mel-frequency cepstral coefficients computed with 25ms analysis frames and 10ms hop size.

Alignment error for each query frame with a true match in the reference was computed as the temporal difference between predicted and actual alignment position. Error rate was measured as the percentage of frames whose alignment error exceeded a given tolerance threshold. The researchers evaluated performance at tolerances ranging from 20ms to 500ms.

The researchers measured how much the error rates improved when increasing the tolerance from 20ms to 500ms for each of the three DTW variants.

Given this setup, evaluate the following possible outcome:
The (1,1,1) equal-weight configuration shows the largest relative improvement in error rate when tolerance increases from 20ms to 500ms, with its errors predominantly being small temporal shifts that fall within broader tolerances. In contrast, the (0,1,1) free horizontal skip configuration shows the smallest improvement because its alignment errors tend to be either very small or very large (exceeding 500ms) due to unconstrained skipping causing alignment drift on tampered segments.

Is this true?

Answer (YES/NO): NO